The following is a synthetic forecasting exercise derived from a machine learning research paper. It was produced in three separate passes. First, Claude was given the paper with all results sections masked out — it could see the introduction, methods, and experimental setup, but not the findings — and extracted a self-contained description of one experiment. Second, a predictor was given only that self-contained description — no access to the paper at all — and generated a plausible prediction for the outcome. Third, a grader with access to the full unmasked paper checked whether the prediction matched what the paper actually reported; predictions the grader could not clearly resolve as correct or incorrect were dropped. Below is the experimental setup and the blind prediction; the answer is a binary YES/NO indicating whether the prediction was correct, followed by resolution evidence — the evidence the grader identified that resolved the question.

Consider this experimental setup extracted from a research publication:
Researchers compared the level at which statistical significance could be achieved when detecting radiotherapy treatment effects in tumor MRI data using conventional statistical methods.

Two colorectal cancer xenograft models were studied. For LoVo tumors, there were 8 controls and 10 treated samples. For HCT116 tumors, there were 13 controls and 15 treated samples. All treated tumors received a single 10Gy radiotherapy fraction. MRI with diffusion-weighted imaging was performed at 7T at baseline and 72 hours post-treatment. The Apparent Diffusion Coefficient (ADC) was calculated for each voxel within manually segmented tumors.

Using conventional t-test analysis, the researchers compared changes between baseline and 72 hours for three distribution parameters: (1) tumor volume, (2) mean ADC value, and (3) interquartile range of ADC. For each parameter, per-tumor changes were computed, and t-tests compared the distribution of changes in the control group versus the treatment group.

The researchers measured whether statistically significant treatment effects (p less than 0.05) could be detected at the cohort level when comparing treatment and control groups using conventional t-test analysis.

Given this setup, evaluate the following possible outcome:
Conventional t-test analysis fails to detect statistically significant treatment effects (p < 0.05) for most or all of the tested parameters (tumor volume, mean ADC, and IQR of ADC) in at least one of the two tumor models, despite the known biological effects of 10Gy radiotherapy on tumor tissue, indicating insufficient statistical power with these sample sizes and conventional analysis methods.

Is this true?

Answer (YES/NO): NO